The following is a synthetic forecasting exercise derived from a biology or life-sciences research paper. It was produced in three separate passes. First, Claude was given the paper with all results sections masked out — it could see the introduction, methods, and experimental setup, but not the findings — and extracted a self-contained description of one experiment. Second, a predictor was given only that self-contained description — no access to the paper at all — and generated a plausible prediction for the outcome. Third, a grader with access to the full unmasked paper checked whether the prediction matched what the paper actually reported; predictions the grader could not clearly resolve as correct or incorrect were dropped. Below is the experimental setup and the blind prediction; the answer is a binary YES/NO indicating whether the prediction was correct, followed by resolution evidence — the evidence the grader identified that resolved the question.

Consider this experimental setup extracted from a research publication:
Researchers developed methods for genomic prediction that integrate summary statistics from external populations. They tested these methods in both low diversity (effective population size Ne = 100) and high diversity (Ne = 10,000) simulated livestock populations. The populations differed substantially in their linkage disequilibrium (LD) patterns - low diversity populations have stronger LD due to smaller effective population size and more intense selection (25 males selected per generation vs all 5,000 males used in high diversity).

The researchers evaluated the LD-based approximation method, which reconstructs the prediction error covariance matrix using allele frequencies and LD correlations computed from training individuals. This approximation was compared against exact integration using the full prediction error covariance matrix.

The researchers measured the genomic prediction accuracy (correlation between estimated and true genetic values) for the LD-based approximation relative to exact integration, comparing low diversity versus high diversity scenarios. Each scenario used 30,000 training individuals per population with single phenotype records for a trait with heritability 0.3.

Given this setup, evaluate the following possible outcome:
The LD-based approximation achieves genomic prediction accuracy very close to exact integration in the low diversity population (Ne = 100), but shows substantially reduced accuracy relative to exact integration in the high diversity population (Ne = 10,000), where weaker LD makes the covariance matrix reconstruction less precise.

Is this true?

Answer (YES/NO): NO